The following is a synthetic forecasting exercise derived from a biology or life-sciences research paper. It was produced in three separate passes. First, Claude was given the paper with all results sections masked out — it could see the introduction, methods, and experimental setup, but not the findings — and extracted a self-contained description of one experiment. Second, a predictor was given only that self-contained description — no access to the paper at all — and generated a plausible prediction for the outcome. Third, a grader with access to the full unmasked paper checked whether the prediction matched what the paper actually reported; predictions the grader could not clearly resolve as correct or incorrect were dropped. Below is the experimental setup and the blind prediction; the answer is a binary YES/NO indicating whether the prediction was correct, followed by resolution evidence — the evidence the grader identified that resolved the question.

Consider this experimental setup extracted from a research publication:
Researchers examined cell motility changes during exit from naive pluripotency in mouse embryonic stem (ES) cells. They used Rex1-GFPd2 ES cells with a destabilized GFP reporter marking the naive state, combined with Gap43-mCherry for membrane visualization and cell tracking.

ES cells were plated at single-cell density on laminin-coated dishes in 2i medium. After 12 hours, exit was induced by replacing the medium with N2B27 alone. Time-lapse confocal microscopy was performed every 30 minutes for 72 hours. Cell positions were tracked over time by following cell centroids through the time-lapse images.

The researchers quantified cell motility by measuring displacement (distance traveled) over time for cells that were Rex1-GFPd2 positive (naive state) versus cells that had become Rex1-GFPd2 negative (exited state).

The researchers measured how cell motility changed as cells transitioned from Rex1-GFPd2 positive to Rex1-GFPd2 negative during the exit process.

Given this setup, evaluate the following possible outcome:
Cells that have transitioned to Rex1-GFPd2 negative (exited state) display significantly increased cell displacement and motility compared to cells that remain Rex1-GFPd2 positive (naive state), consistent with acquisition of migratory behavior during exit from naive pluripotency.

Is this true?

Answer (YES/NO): YES